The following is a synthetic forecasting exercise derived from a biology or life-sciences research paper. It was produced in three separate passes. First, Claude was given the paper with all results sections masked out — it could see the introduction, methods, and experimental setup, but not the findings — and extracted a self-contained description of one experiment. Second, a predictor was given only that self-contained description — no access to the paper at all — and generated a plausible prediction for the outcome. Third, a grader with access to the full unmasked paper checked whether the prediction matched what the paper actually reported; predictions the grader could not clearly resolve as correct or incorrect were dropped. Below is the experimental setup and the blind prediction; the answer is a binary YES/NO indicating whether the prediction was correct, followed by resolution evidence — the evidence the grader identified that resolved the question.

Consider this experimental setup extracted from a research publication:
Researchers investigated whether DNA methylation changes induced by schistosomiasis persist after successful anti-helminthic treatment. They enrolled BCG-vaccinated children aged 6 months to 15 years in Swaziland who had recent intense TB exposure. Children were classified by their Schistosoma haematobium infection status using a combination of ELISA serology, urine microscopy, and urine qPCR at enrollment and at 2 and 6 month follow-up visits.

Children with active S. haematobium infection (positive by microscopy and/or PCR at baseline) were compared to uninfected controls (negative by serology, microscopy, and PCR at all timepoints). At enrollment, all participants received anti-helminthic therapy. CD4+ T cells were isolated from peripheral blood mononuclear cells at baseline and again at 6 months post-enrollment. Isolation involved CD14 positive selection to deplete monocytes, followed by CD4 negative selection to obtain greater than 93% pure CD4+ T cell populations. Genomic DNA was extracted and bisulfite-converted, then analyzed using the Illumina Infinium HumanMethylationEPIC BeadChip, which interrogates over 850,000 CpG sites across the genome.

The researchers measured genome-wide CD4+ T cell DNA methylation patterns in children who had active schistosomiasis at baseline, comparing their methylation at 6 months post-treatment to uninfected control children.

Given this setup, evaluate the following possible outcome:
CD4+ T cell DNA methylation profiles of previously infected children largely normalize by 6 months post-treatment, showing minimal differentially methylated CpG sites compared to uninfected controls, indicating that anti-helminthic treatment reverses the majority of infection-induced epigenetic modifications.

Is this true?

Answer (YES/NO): NO